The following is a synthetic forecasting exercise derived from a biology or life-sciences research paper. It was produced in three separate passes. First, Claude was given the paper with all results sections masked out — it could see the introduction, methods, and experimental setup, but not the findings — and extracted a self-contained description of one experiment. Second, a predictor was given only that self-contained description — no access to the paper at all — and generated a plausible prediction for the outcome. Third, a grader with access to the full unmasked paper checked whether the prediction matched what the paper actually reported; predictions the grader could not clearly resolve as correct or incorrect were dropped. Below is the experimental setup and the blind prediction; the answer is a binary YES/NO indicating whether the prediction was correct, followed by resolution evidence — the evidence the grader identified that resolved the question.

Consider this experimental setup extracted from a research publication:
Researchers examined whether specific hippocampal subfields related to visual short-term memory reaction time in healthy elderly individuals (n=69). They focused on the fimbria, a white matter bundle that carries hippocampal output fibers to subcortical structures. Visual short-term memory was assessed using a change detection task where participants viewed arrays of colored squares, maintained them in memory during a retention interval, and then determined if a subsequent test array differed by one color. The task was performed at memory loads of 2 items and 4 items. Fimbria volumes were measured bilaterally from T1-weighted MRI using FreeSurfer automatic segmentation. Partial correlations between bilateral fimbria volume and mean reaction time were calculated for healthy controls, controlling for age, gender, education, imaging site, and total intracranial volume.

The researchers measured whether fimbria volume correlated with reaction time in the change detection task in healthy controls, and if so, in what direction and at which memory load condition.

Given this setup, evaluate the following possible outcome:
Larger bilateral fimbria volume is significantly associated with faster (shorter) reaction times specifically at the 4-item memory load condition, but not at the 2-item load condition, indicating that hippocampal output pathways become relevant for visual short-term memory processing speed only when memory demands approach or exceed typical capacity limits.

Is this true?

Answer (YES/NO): NO